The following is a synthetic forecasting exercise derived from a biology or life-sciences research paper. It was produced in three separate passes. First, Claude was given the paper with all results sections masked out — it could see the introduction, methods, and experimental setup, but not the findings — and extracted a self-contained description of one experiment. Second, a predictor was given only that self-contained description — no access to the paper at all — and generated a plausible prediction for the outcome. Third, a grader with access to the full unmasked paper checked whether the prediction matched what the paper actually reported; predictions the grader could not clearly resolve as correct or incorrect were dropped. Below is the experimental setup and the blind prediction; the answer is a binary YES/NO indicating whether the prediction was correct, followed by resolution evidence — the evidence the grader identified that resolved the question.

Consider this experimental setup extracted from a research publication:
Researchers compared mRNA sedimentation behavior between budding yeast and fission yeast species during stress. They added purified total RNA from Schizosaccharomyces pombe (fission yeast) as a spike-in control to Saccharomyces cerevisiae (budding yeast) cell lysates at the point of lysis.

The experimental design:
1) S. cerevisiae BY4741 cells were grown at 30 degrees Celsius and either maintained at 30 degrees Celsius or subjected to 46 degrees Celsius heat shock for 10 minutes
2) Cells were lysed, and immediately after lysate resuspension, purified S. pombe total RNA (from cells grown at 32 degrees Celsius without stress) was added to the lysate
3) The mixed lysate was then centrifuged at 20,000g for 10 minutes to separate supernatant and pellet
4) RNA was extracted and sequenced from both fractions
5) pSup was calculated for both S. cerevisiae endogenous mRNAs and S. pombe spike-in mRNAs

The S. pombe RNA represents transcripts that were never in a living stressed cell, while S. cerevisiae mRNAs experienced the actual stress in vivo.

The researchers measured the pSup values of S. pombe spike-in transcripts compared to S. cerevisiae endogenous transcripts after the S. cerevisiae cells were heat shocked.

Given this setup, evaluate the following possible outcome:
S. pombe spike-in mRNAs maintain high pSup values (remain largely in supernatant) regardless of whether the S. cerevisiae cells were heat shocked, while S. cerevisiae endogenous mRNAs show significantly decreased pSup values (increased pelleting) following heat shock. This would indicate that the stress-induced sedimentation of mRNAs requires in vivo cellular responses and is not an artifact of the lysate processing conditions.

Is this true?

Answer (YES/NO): YES